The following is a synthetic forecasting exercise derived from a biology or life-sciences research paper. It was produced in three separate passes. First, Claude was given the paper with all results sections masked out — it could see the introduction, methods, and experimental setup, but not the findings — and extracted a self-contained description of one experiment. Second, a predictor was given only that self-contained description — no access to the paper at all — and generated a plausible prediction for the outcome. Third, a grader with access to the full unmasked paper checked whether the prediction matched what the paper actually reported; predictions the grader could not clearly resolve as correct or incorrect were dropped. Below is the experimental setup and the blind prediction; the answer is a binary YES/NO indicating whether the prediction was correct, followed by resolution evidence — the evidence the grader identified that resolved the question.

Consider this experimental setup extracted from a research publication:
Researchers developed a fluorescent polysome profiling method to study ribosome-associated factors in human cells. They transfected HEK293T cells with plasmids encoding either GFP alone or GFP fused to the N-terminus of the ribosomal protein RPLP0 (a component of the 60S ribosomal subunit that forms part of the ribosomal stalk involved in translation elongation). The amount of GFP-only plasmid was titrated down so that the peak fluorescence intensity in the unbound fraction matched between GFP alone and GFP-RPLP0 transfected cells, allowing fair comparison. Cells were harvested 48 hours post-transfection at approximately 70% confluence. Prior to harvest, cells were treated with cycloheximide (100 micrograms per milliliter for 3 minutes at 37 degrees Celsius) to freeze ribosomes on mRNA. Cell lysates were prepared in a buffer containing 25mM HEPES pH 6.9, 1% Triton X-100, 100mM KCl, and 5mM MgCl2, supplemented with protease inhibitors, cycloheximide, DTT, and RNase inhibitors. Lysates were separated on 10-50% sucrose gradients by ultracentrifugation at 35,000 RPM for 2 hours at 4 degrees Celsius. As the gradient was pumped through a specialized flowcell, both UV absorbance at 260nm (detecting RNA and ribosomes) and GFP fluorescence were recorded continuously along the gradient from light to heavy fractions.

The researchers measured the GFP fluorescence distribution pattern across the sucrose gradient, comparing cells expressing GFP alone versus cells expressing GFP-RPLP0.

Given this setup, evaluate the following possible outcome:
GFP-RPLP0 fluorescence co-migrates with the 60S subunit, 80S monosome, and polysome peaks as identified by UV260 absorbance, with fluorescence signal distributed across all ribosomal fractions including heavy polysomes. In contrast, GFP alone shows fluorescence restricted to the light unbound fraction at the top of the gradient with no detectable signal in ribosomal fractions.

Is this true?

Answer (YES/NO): YES